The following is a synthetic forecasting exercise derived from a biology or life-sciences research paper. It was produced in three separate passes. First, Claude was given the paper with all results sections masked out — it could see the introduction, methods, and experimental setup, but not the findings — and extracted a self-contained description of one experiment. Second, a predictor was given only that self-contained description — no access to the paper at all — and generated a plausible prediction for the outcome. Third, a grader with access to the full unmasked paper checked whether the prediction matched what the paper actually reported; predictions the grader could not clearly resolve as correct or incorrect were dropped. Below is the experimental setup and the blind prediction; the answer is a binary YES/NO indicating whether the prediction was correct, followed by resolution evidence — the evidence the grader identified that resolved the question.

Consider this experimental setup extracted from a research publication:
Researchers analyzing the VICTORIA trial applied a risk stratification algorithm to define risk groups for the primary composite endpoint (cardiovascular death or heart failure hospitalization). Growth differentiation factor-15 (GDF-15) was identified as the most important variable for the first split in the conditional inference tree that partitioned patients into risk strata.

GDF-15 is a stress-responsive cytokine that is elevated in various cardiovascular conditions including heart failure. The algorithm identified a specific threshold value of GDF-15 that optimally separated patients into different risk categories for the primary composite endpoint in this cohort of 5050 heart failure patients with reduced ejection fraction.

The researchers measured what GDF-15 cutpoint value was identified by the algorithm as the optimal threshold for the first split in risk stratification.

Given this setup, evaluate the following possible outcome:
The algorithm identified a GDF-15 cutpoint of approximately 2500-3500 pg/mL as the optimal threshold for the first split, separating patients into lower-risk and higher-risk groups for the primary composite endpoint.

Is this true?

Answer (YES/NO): NO